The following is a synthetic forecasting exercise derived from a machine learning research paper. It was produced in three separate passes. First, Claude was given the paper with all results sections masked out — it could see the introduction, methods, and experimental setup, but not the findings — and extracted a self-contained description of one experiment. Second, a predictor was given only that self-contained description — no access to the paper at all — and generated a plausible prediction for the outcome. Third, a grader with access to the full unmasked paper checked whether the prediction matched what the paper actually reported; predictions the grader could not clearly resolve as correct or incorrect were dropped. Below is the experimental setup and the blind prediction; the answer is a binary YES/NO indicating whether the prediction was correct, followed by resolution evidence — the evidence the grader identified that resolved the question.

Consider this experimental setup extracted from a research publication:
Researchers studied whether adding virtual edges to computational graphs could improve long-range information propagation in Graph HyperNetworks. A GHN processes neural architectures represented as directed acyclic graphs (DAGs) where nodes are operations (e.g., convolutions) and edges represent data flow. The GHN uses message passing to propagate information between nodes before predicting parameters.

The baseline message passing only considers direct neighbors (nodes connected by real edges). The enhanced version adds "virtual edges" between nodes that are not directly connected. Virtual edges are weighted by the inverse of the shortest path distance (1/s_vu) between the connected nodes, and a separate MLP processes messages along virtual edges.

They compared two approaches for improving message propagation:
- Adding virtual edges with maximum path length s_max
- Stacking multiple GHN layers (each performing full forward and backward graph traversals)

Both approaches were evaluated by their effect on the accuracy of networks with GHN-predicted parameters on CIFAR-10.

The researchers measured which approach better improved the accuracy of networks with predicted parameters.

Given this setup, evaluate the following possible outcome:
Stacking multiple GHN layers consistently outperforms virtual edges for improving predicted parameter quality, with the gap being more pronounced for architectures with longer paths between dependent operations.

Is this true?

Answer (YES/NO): NO